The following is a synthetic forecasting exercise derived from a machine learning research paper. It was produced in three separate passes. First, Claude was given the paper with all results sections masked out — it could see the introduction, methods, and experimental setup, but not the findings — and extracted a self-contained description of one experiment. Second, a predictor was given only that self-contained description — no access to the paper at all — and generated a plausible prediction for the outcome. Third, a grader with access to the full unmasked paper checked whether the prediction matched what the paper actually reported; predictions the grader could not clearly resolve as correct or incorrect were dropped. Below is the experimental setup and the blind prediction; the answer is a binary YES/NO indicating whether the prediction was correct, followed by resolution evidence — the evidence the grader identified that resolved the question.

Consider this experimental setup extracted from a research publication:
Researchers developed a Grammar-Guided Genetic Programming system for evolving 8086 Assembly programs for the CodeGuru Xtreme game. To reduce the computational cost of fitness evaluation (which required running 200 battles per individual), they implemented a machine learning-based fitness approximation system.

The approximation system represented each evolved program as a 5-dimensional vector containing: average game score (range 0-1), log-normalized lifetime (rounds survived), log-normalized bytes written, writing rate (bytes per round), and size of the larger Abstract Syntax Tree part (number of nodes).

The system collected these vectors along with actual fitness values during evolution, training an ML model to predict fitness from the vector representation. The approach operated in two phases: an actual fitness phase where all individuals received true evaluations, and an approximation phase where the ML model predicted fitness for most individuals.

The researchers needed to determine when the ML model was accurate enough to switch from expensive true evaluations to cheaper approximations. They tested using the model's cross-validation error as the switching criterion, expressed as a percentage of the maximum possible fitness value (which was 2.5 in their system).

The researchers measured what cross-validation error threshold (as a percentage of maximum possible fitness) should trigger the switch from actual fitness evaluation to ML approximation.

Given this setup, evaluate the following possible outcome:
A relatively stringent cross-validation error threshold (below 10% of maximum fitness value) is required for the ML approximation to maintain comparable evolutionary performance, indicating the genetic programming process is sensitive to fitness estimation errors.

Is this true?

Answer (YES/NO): YES